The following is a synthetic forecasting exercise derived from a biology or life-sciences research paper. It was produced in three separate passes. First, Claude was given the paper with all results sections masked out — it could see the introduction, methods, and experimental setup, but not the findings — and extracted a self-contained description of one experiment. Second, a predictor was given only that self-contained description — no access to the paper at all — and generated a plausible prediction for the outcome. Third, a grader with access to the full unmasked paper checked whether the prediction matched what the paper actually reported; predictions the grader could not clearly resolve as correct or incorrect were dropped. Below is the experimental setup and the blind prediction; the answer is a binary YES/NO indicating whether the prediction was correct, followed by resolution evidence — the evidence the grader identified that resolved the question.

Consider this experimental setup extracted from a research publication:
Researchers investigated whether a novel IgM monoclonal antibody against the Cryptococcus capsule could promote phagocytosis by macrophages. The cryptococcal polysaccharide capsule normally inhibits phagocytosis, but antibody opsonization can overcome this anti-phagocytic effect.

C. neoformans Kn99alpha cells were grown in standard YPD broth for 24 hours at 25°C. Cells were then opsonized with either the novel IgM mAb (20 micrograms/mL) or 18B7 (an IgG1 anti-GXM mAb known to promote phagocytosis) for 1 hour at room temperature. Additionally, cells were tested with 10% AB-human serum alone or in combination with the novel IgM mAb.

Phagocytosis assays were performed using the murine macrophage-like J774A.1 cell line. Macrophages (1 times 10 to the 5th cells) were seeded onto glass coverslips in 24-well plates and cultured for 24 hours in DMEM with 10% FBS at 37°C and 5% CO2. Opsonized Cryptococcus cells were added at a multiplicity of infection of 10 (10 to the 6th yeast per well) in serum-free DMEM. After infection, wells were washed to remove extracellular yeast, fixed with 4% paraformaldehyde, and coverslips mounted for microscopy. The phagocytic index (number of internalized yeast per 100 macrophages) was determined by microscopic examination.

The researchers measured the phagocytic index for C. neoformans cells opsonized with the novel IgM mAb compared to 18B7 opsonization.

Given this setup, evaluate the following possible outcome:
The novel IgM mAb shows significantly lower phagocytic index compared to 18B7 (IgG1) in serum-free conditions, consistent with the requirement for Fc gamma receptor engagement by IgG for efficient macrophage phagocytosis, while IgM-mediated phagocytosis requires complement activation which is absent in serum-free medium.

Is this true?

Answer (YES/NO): NO